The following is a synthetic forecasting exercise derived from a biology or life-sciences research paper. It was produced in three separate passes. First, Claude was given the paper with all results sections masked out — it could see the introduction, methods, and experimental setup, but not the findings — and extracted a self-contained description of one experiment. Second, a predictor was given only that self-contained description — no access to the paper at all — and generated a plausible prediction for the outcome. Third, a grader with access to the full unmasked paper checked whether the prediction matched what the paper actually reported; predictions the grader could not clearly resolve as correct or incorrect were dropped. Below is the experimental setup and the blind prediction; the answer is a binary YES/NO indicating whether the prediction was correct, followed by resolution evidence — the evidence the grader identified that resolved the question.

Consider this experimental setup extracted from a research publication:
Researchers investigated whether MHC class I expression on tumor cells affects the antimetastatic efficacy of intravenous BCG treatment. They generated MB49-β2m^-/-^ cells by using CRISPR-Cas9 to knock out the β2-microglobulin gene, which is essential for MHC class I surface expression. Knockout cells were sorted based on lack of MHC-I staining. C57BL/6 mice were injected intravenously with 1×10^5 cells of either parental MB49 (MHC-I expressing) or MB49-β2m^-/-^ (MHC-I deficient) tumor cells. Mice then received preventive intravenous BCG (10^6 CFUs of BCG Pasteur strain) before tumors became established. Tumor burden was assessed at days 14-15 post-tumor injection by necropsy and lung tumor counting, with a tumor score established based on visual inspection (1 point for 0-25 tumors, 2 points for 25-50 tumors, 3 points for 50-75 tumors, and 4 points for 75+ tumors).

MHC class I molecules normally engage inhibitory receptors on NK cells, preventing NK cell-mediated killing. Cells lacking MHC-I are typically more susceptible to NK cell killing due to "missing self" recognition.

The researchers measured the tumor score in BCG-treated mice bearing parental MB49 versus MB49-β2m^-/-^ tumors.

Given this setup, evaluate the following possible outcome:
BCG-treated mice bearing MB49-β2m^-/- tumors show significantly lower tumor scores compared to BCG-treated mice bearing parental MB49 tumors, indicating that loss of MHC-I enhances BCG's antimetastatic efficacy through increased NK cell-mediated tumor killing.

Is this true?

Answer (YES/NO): YES